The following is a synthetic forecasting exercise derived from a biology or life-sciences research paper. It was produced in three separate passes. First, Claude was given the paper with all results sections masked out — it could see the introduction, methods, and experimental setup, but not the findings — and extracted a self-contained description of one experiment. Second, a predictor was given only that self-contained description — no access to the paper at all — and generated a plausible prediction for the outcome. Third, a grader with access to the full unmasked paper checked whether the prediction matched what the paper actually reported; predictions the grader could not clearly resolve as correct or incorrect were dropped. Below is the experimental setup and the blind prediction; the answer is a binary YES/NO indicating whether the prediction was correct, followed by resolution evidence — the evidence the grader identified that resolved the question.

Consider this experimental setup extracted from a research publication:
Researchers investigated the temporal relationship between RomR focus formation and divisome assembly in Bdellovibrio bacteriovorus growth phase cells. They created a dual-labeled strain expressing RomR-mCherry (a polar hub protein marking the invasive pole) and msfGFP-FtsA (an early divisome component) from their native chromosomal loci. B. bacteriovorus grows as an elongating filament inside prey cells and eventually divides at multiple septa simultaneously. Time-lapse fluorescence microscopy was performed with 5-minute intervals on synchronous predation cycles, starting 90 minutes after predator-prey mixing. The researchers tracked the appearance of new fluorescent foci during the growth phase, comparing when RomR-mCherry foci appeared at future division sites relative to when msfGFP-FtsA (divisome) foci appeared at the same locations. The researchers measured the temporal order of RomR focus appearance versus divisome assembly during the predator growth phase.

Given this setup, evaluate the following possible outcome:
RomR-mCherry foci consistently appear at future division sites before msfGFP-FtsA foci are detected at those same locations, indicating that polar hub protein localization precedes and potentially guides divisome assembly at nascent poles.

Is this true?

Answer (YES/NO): NO